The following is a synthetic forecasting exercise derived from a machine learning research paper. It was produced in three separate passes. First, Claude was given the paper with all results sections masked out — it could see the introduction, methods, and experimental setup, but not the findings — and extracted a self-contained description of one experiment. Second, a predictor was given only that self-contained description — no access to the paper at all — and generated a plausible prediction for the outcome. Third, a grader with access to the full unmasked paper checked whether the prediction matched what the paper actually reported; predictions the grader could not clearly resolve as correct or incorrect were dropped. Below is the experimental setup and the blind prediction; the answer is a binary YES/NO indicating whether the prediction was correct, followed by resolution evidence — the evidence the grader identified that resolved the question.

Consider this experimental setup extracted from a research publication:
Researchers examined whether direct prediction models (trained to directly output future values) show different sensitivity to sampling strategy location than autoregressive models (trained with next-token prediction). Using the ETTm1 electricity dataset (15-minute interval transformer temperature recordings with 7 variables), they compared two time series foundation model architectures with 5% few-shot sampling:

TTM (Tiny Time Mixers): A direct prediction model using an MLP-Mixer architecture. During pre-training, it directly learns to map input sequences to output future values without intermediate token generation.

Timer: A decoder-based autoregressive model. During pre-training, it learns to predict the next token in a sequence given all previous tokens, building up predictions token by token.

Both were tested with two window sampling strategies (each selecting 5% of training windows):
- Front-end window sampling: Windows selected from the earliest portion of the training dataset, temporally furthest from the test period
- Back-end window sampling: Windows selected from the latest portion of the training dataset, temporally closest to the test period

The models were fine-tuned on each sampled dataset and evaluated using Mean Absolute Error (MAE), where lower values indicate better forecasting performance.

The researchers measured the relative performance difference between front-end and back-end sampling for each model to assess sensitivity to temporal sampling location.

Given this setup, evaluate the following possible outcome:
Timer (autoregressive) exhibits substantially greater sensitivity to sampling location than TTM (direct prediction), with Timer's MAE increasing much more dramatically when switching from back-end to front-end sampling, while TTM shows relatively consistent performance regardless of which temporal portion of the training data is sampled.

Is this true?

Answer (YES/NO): YES